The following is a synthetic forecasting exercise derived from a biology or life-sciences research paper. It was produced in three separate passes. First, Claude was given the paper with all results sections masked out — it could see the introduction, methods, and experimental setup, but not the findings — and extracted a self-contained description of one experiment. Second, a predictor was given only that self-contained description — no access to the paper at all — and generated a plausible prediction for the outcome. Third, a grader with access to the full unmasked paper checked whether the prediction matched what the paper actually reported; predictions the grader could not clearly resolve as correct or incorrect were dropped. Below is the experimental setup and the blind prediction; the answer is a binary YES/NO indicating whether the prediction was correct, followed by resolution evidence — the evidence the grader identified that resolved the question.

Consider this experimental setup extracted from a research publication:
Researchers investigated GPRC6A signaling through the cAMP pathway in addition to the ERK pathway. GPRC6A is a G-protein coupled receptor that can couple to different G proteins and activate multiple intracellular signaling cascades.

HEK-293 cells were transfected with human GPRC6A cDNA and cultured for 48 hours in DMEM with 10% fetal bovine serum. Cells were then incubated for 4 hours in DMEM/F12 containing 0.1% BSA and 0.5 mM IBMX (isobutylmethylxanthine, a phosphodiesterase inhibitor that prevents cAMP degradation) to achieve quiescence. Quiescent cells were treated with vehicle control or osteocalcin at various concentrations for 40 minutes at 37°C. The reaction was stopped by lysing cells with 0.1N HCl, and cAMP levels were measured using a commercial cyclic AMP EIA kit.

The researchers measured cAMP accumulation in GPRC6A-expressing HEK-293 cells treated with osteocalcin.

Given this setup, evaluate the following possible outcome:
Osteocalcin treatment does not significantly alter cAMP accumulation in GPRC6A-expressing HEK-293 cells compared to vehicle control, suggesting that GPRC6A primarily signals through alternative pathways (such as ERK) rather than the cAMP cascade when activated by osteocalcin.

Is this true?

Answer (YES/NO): NO